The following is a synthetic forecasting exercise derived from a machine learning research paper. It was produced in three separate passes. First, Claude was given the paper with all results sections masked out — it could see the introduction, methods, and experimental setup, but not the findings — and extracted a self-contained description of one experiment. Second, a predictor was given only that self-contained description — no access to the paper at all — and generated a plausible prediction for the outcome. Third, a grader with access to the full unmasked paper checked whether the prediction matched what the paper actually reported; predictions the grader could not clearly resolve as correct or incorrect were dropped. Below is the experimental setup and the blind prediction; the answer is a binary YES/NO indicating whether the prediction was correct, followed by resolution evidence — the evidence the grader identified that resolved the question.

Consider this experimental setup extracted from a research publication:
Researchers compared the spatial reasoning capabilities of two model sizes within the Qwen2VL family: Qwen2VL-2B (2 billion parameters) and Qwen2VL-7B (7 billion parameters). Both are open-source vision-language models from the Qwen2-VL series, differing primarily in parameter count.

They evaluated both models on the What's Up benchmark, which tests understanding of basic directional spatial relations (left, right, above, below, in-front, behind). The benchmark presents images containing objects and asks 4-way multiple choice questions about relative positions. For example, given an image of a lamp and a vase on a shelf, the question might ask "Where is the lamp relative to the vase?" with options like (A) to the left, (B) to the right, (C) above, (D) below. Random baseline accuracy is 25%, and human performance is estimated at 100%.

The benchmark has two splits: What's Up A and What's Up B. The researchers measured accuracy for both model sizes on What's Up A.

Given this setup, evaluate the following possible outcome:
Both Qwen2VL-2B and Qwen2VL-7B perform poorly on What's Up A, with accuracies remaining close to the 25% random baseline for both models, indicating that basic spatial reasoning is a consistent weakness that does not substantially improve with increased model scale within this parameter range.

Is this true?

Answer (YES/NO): NO